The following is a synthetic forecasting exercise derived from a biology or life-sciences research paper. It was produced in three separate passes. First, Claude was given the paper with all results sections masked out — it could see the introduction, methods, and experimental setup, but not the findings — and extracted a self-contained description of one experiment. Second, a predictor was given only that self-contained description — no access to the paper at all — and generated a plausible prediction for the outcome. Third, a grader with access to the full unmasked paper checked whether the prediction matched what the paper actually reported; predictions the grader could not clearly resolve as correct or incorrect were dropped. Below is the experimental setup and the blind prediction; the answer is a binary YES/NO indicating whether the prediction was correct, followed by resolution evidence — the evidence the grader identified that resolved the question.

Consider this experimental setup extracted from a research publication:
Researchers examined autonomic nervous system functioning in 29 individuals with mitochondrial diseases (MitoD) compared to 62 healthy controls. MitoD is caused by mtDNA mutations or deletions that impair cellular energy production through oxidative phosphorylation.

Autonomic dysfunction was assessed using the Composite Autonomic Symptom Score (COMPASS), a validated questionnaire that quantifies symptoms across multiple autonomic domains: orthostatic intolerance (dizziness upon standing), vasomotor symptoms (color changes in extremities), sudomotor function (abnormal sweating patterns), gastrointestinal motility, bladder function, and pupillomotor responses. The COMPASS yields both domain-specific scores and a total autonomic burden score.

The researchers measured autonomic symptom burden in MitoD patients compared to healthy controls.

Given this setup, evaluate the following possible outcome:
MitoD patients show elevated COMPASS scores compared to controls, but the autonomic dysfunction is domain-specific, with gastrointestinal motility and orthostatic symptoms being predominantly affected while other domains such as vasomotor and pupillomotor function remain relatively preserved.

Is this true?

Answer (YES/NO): NO